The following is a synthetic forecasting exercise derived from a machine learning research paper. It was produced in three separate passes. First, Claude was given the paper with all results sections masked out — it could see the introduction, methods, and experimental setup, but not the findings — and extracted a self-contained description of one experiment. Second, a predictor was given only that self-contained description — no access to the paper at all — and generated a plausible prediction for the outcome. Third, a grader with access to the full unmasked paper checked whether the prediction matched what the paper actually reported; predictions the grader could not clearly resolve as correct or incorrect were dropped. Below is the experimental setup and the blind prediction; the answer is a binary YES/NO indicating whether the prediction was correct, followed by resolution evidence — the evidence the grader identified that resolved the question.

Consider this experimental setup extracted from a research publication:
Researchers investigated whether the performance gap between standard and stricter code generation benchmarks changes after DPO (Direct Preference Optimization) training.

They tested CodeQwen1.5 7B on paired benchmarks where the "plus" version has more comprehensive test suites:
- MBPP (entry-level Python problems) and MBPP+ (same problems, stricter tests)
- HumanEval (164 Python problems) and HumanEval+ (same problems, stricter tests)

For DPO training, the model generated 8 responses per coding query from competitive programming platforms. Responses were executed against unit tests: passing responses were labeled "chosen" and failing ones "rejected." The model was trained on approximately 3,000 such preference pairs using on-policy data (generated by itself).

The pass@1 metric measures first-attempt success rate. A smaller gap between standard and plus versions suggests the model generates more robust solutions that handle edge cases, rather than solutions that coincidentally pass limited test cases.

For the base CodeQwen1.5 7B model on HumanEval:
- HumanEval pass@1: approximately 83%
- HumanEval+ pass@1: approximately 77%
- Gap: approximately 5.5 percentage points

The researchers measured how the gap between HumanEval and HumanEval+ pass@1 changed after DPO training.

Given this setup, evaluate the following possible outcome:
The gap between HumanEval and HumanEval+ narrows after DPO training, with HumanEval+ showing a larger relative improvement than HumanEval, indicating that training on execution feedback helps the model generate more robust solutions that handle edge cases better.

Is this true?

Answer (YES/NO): YES